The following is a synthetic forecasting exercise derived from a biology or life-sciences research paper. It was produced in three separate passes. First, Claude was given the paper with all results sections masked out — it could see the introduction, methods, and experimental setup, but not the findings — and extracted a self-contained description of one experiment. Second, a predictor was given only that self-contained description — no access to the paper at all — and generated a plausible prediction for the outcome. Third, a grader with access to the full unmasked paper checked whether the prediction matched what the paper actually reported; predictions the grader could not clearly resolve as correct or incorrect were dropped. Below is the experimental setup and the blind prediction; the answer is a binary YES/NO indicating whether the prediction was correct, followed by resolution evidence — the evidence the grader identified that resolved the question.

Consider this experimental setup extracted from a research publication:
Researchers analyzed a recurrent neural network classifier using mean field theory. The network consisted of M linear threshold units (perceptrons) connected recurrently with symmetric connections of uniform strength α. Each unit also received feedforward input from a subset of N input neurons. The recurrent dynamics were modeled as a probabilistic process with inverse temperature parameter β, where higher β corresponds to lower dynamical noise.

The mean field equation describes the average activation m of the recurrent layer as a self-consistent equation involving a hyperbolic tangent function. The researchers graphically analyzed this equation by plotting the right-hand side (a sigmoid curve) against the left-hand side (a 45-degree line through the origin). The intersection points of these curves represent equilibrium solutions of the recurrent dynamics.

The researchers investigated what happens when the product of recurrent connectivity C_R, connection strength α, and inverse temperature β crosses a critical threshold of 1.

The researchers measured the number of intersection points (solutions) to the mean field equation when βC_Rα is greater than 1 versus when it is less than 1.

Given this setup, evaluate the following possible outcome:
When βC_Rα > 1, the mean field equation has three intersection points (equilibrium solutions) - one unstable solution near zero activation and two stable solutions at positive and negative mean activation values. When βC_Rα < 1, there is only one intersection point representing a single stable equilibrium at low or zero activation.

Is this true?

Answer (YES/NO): YES